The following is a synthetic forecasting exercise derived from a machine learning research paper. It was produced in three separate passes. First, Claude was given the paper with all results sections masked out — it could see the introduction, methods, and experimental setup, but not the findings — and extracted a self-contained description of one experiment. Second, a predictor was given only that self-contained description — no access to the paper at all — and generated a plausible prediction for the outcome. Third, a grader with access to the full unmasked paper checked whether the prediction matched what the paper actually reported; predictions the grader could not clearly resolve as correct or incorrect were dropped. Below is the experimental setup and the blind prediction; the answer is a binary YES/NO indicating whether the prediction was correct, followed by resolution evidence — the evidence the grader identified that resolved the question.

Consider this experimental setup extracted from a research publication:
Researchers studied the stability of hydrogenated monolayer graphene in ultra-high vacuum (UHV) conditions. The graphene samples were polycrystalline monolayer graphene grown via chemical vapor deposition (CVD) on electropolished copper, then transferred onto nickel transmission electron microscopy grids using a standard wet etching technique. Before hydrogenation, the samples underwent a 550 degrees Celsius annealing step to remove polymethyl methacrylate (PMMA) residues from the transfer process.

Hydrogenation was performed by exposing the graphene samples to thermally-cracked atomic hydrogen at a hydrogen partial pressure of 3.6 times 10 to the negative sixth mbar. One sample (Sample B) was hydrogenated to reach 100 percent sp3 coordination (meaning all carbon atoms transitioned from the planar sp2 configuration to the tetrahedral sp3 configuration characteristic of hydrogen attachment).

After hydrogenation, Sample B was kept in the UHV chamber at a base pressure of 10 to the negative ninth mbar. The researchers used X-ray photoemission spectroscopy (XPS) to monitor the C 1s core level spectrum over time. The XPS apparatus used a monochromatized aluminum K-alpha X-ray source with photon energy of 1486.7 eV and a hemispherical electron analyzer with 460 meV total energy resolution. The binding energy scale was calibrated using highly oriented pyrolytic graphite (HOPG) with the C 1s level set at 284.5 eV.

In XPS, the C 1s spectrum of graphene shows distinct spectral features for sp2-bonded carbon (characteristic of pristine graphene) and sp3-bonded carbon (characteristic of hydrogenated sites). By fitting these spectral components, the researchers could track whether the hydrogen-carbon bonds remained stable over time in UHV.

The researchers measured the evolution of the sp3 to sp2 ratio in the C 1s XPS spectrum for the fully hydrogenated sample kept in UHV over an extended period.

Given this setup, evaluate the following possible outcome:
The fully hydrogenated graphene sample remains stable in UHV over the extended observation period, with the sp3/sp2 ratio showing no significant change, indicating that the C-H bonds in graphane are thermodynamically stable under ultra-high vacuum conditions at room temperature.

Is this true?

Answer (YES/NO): YES